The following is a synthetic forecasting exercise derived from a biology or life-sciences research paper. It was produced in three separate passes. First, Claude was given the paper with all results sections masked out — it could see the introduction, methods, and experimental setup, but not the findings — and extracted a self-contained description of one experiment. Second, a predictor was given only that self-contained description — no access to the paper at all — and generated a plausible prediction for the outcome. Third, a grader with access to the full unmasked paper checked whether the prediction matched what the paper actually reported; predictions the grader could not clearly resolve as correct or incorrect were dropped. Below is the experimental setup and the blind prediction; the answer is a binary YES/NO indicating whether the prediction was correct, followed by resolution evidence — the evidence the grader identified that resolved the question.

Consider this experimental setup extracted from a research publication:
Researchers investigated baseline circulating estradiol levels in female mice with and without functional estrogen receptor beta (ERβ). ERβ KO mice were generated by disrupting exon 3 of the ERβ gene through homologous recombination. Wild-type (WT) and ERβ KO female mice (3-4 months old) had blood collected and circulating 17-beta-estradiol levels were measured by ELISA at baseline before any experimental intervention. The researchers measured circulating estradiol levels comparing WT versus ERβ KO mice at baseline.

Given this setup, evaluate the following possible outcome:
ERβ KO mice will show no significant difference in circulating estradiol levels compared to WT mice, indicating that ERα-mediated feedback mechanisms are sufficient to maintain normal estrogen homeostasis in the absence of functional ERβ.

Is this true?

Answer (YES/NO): NO